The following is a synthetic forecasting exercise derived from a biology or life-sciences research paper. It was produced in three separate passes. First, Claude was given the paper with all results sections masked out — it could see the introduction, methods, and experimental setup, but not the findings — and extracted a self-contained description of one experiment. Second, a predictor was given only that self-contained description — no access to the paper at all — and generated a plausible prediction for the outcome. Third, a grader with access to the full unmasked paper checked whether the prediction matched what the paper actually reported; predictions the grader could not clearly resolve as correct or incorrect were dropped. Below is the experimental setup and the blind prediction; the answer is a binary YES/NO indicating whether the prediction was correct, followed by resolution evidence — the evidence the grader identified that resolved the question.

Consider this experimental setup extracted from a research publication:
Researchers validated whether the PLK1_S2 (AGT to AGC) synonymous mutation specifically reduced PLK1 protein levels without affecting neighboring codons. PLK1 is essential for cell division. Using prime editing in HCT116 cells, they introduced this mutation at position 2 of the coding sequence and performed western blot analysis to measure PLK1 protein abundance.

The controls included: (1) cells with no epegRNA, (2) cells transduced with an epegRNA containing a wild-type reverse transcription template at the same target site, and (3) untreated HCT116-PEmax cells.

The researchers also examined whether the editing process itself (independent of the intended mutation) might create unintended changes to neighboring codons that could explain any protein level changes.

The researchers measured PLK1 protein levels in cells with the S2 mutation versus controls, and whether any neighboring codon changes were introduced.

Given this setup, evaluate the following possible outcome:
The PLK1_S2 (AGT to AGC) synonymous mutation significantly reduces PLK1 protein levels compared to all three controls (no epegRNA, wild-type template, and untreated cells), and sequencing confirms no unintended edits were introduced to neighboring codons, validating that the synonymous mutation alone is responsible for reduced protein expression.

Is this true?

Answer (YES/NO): YES